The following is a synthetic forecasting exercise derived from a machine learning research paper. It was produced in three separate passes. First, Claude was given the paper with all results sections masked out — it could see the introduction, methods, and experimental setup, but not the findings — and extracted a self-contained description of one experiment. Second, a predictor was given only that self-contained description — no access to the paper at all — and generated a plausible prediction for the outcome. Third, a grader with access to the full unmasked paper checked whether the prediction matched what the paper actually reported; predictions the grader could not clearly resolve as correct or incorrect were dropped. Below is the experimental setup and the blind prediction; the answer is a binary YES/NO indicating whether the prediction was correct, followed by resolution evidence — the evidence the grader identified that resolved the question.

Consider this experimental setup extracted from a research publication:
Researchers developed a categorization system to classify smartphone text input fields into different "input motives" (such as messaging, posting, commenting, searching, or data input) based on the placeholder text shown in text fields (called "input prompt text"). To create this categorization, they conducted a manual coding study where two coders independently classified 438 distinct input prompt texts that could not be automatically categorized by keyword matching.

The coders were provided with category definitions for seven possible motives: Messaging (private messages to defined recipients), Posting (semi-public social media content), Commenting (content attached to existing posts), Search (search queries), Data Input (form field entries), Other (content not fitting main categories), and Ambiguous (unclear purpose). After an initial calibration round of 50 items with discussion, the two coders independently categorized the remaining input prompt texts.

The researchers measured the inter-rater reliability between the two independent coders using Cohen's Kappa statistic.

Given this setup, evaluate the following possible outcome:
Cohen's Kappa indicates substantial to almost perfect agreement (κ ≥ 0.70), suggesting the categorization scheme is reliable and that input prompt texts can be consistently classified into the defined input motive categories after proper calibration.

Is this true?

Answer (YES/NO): YES